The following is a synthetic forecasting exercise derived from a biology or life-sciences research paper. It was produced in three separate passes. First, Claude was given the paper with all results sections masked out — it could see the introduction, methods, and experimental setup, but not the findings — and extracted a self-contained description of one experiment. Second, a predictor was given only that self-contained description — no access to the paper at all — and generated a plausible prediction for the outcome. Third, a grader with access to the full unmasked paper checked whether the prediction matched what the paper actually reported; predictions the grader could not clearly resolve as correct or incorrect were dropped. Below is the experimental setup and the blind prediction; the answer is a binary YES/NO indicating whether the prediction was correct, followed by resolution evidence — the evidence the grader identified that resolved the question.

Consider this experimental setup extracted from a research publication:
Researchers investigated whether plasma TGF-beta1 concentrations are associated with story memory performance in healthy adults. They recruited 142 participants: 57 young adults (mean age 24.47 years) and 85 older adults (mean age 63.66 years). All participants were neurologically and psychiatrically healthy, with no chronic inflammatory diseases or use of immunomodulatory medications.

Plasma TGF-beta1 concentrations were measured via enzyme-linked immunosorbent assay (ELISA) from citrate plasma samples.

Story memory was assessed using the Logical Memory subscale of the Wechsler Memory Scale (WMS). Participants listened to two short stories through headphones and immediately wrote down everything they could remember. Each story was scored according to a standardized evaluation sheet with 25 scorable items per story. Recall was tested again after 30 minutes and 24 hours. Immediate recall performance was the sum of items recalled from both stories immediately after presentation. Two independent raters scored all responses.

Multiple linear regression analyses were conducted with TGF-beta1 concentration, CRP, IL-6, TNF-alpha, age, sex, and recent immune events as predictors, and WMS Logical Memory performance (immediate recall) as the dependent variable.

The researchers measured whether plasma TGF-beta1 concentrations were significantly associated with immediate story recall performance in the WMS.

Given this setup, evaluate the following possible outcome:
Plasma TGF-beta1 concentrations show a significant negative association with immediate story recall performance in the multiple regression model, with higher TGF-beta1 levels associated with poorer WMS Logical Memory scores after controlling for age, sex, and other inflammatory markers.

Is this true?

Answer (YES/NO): NO